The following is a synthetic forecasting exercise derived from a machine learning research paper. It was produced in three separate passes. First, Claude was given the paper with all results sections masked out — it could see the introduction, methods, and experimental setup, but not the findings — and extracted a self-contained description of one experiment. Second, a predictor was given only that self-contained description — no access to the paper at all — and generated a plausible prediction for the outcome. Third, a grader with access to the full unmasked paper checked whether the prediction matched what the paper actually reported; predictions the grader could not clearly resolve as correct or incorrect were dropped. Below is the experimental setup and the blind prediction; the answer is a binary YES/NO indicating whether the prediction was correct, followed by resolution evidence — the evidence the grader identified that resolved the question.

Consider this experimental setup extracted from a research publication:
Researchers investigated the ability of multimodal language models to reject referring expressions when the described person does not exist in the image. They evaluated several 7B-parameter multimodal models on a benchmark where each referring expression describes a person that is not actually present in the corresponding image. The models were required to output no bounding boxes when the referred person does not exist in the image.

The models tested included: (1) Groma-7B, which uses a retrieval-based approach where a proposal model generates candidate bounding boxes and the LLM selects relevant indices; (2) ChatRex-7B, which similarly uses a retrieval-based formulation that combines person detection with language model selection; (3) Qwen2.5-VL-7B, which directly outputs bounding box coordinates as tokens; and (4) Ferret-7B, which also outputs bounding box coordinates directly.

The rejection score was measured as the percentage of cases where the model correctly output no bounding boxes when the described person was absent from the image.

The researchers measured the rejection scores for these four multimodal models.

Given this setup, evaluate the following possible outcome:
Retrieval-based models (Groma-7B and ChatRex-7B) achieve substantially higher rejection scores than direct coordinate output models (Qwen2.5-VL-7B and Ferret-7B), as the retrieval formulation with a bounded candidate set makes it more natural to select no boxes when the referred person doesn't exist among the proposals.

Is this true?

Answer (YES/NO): NO